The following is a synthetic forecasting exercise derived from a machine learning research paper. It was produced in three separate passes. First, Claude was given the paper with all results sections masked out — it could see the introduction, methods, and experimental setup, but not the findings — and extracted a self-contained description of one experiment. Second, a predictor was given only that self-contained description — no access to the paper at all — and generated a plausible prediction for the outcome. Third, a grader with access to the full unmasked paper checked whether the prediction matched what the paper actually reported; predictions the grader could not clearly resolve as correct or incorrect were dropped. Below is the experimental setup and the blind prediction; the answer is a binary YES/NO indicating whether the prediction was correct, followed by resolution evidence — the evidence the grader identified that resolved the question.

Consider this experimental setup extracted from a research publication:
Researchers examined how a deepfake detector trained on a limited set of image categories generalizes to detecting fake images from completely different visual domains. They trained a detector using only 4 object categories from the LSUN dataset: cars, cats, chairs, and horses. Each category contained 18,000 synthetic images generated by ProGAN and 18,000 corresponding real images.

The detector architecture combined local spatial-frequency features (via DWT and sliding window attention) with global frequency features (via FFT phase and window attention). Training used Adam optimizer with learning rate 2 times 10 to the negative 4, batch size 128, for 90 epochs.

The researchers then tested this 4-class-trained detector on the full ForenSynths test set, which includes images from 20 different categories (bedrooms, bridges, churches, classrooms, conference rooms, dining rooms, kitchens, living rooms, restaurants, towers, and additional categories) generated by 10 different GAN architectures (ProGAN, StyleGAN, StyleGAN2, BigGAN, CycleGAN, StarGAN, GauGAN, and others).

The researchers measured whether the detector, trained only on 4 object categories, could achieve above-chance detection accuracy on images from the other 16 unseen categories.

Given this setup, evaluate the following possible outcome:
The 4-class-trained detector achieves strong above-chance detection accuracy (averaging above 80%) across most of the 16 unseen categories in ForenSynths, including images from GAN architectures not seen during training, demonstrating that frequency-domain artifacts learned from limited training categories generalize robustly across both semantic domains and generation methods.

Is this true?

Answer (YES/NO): YES